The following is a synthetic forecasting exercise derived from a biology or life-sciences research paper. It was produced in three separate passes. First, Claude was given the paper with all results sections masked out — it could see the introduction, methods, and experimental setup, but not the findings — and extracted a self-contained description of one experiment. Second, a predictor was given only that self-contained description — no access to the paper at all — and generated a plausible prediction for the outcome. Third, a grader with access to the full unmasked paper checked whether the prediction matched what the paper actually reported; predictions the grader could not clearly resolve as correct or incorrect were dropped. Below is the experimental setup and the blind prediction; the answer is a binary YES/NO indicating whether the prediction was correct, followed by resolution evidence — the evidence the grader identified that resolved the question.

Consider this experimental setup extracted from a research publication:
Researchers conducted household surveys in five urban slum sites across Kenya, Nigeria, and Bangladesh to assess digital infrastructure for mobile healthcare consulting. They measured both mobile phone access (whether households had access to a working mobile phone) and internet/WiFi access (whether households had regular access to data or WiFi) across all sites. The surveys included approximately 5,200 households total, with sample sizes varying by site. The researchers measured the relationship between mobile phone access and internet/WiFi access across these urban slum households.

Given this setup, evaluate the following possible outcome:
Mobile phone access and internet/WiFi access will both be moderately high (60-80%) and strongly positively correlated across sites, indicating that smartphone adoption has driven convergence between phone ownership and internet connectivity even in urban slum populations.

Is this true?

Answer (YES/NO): NO